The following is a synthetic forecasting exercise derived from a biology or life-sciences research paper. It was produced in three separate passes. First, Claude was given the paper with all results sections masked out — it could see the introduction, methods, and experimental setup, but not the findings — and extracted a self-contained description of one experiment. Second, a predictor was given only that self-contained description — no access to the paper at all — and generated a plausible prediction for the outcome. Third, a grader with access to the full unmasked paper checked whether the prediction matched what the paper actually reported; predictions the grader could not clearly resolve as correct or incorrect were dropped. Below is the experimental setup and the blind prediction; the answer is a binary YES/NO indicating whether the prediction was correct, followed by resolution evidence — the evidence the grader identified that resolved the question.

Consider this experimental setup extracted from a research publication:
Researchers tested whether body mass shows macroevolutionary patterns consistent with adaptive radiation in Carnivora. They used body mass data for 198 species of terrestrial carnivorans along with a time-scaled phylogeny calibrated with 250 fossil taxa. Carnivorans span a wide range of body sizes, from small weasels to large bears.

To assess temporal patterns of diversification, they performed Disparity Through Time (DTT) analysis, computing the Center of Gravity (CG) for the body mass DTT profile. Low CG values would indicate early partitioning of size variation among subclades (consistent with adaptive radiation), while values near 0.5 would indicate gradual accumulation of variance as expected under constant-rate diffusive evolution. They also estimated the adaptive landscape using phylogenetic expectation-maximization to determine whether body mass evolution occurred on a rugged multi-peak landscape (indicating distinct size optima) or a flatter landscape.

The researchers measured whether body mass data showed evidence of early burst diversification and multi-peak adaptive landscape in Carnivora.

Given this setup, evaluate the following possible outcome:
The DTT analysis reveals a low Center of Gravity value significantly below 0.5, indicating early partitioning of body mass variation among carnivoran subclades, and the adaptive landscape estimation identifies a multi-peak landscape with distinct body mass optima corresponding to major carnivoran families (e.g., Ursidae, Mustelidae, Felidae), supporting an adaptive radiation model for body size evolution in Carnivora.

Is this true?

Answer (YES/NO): NO